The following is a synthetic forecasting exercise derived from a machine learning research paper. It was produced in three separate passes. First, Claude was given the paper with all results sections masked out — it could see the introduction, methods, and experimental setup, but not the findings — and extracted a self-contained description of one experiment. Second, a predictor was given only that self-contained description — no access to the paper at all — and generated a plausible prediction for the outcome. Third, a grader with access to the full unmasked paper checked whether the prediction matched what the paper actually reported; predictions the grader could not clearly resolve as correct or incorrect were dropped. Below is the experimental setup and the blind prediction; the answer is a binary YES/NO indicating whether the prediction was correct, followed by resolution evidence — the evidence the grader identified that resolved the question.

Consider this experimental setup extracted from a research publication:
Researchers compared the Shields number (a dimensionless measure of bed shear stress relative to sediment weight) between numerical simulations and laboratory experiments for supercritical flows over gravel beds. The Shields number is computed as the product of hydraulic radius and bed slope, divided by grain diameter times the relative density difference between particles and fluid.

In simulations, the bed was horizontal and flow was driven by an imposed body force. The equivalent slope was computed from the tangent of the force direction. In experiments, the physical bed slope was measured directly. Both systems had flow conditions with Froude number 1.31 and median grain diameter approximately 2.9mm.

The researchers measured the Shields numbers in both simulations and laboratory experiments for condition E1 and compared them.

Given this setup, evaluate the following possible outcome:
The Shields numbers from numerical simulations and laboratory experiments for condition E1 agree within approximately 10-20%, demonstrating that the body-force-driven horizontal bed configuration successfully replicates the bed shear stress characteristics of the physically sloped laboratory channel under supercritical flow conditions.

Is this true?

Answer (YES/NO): YES